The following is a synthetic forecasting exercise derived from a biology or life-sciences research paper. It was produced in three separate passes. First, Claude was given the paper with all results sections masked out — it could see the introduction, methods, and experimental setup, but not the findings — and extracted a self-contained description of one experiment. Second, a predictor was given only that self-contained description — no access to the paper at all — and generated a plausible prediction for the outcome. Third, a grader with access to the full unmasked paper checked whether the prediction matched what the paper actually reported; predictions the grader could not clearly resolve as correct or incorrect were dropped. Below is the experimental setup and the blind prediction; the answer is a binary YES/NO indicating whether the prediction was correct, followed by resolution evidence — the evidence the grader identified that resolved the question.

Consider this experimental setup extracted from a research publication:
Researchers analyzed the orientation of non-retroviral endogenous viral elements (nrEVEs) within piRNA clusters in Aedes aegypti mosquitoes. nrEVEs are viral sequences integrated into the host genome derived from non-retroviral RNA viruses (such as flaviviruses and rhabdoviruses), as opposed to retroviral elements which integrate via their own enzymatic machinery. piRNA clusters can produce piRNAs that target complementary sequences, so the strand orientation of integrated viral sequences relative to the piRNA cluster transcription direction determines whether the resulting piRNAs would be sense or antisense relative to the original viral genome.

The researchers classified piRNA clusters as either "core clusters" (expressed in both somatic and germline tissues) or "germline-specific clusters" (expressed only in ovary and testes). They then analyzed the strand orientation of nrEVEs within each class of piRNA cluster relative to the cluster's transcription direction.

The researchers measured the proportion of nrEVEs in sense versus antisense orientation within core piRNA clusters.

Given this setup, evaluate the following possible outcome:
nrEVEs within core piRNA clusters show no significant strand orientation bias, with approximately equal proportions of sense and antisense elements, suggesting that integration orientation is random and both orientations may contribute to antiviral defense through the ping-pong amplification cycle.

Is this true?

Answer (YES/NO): NO